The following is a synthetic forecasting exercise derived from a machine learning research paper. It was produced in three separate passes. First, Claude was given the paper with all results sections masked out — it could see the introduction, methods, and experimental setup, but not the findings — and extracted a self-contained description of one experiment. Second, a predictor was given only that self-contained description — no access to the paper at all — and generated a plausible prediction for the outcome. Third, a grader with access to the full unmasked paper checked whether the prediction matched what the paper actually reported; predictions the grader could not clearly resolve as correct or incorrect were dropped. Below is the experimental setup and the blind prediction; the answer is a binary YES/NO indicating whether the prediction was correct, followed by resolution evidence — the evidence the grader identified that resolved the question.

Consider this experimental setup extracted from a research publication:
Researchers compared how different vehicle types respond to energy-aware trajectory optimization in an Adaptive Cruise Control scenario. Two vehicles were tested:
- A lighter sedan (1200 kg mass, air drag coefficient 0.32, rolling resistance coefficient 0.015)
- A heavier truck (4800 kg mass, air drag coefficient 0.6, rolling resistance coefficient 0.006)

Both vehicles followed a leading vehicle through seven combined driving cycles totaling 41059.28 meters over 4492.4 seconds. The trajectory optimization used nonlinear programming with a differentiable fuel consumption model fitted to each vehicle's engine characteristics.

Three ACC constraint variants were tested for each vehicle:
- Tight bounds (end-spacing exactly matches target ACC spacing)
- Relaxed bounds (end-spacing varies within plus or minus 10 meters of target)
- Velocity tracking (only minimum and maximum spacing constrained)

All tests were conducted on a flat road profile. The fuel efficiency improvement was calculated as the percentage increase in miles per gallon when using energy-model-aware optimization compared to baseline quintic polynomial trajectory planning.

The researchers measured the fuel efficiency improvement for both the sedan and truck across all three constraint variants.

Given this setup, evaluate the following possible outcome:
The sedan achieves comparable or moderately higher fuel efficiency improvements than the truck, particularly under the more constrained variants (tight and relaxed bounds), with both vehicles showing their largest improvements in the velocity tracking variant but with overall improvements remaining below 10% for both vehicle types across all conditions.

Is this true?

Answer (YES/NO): NO